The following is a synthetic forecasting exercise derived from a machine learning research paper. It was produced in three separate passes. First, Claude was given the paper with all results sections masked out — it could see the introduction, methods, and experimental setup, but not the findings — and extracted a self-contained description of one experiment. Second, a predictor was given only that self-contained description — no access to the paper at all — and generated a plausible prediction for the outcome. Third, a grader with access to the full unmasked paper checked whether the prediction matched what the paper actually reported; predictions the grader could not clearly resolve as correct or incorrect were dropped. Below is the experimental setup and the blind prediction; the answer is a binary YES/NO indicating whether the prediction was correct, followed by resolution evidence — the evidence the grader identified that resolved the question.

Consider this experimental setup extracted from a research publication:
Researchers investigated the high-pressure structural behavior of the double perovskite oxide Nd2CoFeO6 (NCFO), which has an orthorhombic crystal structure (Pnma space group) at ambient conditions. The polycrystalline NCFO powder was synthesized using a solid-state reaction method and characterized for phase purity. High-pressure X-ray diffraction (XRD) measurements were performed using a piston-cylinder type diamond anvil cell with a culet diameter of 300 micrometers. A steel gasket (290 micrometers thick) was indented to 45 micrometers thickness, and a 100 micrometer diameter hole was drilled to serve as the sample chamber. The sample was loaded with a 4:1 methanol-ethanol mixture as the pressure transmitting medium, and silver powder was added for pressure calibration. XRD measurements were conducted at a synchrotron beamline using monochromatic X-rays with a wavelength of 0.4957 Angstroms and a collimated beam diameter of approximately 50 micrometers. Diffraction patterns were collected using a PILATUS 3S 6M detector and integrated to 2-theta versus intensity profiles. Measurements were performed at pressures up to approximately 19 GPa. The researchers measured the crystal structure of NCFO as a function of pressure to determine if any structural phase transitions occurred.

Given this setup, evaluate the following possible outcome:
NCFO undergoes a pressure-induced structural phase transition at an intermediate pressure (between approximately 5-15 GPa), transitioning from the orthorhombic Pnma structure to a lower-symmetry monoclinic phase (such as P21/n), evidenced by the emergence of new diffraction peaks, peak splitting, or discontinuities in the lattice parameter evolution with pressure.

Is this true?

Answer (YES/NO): YES